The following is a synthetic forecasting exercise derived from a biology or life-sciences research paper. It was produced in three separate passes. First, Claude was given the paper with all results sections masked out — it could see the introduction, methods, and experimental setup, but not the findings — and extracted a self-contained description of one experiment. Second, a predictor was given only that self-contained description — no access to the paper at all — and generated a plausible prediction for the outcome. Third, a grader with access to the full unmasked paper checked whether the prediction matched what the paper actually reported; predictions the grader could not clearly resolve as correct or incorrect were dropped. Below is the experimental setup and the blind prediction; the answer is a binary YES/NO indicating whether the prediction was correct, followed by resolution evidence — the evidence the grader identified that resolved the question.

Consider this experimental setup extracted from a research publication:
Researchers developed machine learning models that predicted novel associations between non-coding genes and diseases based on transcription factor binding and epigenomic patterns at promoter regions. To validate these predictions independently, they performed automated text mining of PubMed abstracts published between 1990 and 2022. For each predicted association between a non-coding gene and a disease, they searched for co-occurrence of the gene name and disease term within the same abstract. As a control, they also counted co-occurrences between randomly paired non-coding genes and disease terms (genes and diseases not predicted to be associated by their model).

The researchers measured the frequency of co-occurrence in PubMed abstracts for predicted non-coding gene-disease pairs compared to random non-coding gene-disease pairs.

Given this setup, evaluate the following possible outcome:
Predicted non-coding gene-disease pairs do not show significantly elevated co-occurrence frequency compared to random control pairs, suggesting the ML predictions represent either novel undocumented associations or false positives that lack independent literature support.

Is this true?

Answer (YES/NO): NO